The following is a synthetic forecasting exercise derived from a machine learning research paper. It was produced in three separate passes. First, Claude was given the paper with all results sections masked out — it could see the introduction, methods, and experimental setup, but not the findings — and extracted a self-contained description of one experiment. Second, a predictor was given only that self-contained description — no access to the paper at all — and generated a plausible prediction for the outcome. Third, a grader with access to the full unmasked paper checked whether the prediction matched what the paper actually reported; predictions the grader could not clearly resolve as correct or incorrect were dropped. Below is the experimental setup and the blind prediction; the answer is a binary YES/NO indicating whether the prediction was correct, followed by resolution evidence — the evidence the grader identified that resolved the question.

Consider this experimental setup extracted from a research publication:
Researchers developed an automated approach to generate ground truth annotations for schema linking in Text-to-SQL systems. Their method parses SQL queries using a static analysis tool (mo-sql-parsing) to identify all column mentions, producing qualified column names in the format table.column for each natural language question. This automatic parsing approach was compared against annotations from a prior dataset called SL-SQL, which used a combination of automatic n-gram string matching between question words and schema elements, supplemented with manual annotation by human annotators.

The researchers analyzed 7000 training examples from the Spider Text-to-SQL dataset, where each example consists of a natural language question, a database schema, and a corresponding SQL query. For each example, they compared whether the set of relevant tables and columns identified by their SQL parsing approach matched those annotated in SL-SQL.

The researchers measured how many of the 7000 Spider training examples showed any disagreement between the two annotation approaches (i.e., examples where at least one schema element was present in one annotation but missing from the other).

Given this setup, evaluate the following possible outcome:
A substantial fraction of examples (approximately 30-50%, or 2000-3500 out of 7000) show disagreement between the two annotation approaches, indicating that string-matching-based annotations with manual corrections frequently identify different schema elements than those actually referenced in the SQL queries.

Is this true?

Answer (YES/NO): NO